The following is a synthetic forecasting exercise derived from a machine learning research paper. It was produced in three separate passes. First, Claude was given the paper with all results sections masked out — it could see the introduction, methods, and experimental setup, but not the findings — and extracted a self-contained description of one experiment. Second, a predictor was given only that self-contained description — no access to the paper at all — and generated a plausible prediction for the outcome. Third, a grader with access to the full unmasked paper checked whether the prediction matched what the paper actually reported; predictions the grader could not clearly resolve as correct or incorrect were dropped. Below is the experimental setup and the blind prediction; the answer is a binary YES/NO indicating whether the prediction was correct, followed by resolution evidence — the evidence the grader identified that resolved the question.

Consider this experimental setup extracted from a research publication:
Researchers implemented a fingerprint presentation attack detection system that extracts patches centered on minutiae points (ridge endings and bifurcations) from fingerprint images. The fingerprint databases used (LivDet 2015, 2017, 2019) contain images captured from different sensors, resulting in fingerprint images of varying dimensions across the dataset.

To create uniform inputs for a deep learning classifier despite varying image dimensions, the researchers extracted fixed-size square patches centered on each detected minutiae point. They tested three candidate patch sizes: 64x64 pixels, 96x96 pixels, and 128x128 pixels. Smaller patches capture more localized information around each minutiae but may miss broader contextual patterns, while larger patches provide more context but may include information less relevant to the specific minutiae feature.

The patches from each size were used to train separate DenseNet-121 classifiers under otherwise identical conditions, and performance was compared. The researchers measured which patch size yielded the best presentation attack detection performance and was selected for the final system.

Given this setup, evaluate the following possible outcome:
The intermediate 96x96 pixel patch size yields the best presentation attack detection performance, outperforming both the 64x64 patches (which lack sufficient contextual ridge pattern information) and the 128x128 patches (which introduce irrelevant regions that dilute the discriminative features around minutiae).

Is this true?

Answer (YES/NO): YES